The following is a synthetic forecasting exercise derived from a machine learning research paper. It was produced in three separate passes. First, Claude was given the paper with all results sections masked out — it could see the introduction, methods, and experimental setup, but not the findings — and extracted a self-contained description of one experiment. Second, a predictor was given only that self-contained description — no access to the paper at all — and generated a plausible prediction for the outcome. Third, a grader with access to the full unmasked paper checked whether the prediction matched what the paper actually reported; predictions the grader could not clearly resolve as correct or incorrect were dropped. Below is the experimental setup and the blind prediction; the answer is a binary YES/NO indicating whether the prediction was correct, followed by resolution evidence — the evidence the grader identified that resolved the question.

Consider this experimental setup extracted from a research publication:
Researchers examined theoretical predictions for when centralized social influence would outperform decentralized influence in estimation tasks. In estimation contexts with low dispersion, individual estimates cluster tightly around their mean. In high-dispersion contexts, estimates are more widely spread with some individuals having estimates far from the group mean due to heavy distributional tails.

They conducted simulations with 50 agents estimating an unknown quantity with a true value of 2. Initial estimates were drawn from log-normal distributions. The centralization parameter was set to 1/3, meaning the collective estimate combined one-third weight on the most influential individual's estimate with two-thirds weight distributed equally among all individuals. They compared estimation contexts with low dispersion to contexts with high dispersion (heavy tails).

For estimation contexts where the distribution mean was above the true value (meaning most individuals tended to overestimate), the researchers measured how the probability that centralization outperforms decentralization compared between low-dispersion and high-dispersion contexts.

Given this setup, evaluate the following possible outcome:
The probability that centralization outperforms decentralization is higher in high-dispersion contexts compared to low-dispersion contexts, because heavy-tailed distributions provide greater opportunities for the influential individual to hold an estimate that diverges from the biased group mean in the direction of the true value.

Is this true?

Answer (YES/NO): YES